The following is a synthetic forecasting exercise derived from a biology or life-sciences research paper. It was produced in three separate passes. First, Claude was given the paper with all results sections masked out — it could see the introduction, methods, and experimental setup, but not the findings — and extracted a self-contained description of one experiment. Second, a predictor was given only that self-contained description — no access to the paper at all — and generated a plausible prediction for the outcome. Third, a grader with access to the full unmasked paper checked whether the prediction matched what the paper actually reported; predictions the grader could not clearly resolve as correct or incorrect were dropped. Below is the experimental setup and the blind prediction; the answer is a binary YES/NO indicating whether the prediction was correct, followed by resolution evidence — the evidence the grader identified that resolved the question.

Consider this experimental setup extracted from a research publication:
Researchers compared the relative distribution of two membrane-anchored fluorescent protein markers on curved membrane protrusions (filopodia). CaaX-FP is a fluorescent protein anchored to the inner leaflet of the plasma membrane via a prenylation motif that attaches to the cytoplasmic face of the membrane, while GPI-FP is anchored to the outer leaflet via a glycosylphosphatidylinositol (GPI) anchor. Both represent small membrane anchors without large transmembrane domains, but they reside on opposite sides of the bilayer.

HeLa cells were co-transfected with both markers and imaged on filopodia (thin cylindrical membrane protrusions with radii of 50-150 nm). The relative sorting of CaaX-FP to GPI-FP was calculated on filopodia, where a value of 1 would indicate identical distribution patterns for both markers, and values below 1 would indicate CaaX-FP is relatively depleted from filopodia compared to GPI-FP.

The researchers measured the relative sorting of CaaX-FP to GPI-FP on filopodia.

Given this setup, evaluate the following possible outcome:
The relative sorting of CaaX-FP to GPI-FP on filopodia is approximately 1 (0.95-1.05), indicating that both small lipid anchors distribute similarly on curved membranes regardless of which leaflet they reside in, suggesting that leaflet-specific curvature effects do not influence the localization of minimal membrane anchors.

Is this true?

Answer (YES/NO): NO